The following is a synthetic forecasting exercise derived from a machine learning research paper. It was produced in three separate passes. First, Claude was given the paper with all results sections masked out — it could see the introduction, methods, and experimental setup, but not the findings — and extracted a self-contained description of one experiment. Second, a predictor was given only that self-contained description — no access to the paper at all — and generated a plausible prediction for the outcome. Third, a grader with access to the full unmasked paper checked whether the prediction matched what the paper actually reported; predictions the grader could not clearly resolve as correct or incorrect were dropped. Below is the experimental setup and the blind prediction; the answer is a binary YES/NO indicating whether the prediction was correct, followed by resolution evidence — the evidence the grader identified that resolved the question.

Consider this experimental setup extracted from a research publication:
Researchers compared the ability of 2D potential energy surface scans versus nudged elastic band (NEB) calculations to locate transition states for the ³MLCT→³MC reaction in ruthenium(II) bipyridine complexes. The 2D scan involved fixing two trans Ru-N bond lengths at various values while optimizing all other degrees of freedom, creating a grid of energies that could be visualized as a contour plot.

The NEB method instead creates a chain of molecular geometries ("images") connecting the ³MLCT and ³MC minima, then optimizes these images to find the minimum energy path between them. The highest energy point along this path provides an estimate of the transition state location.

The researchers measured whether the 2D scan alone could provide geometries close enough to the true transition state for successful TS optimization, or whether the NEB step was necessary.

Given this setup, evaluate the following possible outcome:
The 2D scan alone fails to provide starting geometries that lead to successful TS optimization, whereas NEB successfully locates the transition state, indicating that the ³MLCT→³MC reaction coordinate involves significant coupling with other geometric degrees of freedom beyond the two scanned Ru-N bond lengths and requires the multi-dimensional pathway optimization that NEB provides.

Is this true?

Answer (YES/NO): YES